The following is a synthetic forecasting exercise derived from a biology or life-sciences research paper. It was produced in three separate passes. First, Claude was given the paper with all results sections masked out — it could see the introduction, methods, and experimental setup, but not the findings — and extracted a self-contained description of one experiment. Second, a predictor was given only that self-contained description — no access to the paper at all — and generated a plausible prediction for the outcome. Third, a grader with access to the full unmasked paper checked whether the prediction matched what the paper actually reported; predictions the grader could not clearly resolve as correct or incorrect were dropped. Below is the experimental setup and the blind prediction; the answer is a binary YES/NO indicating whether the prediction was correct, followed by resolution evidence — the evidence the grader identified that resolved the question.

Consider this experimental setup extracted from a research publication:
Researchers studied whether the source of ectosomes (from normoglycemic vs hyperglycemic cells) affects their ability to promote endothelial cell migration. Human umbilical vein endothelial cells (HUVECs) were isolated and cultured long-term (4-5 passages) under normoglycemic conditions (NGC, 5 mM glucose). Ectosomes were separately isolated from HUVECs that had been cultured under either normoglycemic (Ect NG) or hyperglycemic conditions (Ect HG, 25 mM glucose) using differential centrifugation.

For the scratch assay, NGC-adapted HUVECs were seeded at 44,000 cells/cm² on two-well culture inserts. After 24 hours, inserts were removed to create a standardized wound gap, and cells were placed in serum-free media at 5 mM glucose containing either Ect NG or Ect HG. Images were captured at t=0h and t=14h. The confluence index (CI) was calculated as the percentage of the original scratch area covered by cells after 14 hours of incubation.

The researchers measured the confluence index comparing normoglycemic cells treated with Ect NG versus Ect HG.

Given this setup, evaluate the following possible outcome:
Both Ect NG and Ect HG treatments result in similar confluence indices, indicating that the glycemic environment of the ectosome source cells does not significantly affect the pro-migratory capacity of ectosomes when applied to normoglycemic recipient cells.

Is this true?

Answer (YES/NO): YES